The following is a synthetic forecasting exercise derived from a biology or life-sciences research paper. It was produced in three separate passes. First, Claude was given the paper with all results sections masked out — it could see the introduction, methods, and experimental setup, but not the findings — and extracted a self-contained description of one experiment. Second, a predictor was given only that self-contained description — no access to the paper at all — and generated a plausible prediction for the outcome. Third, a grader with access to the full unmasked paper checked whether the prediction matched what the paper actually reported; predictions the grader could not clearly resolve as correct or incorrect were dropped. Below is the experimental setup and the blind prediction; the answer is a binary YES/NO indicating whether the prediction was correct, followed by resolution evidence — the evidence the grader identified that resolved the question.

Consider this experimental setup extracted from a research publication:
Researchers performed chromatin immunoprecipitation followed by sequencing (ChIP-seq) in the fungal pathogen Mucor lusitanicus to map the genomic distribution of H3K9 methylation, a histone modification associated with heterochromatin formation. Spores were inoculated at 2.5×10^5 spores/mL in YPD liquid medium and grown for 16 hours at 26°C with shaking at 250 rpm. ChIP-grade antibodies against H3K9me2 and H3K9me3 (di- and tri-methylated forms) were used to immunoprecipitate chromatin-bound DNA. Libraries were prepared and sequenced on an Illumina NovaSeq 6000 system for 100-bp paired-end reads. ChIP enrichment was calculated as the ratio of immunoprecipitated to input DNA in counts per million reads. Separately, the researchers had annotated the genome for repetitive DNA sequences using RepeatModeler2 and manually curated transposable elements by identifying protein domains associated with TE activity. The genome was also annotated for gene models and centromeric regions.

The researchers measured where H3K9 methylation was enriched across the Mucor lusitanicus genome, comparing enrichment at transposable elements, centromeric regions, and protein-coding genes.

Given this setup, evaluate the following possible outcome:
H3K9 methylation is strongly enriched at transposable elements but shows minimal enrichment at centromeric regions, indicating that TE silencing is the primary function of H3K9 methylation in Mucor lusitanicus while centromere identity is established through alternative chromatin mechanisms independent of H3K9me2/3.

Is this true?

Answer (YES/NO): NO